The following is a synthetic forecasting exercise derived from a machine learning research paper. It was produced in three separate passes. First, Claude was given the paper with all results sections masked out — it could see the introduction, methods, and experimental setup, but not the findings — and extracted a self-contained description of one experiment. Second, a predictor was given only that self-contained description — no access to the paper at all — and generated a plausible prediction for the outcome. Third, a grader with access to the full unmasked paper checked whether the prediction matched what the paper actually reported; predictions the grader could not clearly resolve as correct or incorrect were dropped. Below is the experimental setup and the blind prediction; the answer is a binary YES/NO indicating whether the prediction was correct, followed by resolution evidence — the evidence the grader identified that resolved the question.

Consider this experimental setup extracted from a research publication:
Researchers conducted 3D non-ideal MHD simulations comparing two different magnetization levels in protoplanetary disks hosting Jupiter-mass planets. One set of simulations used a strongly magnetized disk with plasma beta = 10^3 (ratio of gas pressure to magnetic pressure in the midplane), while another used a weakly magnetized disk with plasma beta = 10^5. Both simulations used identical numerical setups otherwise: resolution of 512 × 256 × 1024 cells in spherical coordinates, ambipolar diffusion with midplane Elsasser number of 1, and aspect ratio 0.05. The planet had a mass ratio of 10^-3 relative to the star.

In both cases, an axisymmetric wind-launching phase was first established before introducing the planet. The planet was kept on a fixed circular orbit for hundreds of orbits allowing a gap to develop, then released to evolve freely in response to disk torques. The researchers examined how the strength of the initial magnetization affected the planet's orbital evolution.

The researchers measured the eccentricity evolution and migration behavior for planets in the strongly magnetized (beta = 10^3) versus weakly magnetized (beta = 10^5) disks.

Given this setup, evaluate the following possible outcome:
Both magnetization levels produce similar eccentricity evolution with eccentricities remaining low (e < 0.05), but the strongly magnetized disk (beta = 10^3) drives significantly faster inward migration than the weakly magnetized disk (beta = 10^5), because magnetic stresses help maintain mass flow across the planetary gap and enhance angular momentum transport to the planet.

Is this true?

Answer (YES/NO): NO